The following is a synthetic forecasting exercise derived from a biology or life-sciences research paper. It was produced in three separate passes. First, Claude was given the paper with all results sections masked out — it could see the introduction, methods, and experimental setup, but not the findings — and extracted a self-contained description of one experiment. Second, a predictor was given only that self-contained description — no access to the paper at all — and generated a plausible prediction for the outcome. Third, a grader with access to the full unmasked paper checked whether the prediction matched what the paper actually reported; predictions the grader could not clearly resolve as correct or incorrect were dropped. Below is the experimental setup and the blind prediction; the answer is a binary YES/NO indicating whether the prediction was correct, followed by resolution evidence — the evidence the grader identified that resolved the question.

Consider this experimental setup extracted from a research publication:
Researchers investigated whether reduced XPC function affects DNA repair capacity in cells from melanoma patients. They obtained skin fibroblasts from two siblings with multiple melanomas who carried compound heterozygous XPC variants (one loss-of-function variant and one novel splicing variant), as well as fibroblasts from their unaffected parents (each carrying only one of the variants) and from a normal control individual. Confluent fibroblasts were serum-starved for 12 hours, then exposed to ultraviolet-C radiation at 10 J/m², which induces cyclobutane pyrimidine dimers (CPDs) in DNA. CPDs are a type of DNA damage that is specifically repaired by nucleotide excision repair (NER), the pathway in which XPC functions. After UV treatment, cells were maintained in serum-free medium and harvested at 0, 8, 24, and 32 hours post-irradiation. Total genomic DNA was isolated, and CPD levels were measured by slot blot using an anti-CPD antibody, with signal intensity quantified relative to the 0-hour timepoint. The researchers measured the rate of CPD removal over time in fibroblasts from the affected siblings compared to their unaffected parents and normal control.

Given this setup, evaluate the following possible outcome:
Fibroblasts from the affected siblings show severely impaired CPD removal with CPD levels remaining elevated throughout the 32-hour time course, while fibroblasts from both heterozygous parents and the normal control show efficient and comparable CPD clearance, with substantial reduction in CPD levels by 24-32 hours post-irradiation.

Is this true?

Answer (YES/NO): NO